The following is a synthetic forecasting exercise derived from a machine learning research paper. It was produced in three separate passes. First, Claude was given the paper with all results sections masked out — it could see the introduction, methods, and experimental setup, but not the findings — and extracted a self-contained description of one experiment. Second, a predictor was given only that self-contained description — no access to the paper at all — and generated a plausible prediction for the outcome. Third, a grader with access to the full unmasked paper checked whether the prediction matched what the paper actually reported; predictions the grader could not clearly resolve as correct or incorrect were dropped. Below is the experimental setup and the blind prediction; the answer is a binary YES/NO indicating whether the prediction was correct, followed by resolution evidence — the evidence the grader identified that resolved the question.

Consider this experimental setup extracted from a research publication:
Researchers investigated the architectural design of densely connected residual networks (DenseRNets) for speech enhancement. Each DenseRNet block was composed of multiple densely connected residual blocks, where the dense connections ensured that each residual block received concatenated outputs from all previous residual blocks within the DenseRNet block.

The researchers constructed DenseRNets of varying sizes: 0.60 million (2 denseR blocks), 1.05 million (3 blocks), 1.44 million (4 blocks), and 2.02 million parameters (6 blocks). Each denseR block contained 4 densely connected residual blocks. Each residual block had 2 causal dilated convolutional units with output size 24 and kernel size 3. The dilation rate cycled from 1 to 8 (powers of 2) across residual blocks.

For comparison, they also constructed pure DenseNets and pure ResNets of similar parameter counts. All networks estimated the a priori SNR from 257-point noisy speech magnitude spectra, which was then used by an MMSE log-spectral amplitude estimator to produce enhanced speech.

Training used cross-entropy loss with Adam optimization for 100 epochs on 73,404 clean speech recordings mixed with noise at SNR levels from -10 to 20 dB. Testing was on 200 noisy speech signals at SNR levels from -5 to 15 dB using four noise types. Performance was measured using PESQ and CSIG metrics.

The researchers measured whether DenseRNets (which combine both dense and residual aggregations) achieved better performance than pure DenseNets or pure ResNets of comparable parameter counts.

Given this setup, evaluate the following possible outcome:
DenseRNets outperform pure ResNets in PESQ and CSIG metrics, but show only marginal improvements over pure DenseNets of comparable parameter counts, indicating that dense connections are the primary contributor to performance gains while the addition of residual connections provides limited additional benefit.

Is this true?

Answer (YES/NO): NO